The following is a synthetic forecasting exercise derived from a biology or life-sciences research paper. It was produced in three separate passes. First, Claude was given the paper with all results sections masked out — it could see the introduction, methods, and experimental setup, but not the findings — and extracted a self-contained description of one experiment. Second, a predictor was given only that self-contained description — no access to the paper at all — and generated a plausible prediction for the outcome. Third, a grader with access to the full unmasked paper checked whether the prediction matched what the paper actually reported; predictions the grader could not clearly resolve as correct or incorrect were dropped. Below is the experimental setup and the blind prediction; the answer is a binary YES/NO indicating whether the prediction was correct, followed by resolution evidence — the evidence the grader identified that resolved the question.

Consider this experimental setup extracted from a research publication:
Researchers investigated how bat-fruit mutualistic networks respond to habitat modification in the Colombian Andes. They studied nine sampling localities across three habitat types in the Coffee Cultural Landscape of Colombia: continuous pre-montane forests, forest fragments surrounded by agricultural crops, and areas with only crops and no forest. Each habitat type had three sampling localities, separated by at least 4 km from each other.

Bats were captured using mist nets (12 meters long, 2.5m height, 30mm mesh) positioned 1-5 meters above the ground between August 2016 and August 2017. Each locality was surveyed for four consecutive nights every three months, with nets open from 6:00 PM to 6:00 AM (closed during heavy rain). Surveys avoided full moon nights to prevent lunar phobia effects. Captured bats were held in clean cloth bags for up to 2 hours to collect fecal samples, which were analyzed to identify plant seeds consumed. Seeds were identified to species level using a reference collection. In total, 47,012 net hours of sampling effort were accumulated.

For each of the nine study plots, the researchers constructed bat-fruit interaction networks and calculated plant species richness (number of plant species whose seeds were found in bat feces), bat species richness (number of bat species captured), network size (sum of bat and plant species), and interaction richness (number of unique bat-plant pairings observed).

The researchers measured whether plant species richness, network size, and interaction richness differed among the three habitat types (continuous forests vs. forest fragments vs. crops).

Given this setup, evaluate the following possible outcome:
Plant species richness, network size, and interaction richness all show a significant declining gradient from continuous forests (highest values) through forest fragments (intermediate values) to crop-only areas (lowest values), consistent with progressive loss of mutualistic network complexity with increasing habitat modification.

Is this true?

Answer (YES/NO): NO